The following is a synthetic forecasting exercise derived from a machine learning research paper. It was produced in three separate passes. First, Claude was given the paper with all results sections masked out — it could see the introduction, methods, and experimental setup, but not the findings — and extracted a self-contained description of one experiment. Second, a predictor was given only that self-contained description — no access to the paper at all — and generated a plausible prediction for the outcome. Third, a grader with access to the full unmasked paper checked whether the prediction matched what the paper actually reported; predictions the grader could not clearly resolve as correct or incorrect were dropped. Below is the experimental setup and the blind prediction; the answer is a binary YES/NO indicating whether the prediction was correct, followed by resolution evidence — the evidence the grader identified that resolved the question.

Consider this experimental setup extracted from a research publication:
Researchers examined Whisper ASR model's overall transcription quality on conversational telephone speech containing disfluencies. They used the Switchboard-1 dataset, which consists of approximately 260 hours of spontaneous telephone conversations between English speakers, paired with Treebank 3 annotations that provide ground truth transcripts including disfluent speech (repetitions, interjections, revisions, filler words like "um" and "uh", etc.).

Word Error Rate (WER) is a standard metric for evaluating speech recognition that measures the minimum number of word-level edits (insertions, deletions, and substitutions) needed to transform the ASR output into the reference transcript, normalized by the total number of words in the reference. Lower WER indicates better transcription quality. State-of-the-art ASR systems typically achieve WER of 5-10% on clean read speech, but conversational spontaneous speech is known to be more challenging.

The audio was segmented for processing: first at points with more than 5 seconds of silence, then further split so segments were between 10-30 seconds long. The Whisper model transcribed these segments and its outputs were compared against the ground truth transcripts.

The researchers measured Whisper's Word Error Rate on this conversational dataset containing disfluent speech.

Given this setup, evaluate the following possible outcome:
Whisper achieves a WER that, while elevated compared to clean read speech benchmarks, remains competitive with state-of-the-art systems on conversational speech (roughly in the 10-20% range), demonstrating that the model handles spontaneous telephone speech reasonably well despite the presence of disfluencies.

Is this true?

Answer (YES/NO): NO